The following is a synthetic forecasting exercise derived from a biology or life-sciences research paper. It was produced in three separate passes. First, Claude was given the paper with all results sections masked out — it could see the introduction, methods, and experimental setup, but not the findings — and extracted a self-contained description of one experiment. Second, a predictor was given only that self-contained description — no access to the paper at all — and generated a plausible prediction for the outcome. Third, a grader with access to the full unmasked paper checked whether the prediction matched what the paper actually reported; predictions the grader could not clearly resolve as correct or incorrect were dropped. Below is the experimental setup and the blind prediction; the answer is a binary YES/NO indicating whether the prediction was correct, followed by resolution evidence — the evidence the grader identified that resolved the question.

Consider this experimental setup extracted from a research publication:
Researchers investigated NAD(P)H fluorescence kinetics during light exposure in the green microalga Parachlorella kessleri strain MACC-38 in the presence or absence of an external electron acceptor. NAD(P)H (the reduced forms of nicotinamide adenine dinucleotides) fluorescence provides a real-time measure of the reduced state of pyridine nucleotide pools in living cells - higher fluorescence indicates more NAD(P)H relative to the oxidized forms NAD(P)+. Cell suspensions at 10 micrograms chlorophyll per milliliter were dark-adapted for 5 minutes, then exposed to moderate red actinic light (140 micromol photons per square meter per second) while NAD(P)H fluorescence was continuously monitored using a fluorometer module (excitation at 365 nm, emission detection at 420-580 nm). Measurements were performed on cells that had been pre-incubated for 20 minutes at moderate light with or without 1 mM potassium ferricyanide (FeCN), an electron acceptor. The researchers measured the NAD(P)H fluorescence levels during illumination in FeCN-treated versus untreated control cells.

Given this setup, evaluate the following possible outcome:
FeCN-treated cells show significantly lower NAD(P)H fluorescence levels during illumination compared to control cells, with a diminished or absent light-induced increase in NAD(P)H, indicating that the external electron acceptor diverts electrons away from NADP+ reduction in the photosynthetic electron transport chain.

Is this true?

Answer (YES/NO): NO